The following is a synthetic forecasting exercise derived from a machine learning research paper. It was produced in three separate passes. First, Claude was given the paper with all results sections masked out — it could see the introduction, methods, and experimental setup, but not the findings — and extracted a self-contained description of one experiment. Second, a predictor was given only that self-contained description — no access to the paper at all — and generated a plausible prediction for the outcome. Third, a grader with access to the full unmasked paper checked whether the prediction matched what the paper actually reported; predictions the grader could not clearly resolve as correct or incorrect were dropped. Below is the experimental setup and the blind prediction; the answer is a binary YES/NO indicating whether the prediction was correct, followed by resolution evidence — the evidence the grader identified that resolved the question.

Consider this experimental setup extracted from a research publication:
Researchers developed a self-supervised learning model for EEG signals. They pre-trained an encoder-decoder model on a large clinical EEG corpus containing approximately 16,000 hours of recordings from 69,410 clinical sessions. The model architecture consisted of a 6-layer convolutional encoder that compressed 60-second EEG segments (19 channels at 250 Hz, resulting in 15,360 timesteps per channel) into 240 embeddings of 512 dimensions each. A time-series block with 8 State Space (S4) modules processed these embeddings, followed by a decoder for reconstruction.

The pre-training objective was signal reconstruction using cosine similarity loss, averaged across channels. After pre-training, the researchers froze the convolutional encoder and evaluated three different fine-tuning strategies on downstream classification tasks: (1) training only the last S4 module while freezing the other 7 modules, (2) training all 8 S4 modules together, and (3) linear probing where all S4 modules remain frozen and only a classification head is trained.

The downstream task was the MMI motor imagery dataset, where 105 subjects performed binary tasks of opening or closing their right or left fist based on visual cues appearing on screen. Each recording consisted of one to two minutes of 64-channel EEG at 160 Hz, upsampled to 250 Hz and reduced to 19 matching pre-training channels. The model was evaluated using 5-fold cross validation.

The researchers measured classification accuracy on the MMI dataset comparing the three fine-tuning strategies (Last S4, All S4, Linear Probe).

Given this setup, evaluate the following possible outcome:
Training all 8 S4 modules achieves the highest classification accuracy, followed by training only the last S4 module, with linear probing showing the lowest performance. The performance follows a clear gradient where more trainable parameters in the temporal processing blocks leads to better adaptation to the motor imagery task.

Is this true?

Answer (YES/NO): YES